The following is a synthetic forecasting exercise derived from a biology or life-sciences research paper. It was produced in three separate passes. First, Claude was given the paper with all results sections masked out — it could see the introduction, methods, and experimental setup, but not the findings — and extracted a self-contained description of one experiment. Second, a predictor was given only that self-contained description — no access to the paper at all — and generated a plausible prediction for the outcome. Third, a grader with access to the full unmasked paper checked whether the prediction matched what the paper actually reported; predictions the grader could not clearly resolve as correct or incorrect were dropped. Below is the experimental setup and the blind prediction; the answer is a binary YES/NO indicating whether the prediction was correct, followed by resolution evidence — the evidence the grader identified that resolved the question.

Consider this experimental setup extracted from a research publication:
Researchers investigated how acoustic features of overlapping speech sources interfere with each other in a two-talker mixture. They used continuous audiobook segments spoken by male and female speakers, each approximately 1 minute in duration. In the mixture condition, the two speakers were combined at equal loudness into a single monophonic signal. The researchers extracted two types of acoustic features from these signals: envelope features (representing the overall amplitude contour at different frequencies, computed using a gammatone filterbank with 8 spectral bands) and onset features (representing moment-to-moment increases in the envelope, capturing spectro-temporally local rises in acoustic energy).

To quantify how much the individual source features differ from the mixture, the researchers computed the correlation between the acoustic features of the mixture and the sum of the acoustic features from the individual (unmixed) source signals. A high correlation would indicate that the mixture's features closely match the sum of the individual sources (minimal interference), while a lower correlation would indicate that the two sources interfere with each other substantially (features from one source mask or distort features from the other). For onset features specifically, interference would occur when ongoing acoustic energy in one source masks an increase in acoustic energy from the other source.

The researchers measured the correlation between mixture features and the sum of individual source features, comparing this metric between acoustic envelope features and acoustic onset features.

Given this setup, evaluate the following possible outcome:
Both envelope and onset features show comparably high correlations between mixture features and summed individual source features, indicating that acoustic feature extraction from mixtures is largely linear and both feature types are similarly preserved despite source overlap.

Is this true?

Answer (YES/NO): NO